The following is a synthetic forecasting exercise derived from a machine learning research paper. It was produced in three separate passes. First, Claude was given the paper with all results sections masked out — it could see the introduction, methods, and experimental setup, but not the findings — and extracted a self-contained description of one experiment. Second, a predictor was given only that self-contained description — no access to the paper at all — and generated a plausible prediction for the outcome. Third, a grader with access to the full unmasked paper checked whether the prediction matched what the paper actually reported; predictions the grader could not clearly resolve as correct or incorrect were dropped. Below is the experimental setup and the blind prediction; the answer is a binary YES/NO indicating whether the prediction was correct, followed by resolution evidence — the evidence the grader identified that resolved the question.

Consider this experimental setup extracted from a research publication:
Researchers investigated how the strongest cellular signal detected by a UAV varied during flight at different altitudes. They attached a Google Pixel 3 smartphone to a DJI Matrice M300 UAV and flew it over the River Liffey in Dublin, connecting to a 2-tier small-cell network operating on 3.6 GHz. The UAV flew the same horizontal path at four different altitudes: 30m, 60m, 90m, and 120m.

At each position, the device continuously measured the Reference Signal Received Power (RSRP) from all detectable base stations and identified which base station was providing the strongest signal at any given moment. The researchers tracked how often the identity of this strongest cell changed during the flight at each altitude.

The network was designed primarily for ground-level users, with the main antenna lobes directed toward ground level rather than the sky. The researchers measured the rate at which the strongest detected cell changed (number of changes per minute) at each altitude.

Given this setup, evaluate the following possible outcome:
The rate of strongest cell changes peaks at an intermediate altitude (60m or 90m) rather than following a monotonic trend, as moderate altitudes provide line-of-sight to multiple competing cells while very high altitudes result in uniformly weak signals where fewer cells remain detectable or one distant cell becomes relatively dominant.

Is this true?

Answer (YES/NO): NO